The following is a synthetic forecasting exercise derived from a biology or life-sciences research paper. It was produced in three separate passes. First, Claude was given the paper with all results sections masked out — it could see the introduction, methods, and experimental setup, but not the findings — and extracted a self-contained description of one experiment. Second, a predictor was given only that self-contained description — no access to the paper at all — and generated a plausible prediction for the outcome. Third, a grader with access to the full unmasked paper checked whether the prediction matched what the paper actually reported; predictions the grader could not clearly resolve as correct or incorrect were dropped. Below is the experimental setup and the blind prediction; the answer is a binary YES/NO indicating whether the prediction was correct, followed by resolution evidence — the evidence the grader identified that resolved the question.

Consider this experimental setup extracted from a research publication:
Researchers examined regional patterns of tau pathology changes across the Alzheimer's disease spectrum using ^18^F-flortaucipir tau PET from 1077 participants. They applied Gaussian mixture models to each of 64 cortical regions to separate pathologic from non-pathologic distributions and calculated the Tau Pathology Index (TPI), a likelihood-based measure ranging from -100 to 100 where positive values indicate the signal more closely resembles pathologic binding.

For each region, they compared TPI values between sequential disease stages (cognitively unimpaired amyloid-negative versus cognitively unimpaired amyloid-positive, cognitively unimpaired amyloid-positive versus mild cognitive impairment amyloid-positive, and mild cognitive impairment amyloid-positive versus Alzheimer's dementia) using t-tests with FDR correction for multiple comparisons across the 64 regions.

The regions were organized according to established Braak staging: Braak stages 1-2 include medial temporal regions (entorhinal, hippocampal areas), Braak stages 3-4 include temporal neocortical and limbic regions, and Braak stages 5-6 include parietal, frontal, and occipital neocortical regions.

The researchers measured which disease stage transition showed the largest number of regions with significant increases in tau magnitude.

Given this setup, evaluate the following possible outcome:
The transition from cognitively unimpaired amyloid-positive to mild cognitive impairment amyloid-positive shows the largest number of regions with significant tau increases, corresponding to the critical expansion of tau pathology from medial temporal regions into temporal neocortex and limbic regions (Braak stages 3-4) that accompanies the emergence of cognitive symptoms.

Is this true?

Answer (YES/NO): YES